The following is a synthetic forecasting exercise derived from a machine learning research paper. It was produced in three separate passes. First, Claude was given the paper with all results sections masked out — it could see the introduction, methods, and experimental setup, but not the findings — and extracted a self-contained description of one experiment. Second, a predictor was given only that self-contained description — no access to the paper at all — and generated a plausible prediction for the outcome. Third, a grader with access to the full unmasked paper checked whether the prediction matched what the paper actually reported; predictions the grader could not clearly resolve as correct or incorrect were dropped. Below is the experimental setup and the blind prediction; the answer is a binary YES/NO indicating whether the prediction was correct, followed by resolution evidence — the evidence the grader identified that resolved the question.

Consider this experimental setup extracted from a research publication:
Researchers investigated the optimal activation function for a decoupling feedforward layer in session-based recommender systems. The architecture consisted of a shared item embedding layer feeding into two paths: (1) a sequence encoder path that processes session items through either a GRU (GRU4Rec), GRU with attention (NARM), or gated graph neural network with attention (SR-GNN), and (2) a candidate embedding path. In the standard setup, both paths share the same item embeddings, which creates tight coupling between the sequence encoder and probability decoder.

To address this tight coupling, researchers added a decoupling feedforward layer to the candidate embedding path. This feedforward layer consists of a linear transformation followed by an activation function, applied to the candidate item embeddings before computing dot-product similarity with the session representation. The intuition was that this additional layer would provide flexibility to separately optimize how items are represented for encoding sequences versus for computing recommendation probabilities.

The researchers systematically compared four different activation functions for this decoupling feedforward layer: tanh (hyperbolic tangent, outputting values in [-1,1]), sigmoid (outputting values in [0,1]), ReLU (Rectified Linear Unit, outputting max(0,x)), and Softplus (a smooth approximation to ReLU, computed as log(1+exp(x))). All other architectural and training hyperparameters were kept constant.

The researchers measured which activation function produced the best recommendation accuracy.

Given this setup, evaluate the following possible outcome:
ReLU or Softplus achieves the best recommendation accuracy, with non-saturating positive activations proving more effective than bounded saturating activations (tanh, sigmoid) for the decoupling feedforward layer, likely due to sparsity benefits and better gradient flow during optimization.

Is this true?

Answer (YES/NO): YES